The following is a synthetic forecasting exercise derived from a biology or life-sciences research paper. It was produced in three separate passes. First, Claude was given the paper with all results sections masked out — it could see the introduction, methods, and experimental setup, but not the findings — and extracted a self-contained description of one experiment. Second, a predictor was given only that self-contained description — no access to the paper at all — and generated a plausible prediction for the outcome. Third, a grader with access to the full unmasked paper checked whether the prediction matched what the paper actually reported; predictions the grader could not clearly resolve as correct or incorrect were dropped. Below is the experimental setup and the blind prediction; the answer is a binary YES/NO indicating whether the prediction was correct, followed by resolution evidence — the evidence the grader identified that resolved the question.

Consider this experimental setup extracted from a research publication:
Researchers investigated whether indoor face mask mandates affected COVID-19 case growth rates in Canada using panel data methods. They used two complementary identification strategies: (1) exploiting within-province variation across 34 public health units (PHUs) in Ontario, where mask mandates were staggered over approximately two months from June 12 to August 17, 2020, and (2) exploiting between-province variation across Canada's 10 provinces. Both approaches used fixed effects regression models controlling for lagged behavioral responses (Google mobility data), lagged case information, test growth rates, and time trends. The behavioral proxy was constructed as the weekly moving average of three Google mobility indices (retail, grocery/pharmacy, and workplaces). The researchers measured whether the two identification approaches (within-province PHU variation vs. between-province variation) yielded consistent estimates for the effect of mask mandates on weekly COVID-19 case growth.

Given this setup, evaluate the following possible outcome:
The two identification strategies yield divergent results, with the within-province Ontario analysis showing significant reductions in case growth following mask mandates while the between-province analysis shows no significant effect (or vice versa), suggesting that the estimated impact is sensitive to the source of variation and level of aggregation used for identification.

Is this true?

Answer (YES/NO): NO